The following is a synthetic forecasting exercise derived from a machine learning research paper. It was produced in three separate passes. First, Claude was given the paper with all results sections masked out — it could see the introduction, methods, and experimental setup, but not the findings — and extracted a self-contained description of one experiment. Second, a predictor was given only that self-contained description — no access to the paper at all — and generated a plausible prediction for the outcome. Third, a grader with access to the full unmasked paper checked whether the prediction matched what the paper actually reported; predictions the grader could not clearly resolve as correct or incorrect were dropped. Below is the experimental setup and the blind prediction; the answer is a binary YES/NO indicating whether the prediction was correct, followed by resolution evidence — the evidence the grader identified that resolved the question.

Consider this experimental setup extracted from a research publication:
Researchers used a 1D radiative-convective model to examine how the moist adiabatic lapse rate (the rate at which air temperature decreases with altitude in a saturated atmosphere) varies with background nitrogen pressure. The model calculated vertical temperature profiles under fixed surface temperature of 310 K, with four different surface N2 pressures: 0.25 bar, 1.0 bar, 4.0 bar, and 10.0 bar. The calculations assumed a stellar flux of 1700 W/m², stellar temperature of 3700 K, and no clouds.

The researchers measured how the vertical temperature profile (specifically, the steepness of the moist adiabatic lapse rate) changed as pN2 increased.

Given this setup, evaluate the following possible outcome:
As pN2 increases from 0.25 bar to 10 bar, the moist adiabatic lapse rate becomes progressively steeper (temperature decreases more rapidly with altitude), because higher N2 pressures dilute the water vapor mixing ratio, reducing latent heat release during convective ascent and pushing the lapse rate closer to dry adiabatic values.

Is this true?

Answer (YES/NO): YES